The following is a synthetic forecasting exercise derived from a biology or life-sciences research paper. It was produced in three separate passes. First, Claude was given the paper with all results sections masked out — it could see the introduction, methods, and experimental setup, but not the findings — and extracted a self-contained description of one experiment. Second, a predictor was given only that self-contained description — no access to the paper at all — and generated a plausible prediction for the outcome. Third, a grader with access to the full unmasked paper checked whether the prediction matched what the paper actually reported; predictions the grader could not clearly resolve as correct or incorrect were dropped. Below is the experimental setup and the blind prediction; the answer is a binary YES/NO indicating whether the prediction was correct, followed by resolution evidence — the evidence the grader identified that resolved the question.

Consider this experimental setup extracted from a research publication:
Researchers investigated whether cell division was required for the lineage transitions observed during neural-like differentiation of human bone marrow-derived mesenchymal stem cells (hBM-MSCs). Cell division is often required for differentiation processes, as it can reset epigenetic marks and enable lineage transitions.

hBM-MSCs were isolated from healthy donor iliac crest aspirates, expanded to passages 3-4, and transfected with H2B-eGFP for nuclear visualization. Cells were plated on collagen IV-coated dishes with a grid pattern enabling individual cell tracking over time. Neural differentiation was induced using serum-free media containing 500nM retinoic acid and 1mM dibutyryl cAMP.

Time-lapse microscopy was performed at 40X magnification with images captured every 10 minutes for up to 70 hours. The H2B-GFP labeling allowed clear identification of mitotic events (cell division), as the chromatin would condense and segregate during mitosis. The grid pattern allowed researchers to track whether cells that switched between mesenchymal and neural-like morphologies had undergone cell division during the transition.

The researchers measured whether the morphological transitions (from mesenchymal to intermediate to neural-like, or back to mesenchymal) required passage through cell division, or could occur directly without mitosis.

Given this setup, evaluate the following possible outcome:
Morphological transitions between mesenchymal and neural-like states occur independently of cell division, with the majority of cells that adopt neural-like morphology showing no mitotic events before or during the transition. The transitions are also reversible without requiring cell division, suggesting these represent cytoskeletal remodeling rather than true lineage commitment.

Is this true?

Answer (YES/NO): YES